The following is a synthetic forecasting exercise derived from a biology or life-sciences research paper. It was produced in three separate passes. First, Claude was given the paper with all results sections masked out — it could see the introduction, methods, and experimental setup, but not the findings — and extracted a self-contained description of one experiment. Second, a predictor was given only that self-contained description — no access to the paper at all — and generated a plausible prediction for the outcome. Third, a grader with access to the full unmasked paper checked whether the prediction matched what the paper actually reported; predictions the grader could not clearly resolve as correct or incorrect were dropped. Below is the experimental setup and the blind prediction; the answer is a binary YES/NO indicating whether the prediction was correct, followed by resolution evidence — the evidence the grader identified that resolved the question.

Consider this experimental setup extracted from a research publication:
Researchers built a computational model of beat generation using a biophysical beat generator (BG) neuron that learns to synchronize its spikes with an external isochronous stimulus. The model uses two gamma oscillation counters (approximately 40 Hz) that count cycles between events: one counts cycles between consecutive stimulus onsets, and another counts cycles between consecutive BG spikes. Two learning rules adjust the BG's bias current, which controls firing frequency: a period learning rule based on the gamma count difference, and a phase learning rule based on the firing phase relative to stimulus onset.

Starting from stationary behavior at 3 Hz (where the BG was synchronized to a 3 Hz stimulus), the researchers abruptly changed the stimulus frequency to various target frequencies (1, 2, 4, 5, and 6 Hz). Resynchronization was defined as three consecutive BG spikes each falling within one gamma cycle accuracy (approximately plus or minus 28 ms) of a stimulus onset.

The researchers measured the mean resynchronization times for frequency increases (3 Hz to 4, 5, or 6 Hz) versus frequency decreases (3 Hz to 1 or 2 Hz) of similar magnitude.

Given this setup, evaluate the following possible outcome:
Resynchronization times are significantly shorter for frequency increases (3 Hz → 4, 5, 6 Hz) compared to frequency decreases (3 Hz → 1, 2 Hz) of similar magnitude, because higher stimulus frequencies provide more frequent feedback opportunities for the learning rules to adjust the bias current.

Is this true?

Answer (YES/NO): YES